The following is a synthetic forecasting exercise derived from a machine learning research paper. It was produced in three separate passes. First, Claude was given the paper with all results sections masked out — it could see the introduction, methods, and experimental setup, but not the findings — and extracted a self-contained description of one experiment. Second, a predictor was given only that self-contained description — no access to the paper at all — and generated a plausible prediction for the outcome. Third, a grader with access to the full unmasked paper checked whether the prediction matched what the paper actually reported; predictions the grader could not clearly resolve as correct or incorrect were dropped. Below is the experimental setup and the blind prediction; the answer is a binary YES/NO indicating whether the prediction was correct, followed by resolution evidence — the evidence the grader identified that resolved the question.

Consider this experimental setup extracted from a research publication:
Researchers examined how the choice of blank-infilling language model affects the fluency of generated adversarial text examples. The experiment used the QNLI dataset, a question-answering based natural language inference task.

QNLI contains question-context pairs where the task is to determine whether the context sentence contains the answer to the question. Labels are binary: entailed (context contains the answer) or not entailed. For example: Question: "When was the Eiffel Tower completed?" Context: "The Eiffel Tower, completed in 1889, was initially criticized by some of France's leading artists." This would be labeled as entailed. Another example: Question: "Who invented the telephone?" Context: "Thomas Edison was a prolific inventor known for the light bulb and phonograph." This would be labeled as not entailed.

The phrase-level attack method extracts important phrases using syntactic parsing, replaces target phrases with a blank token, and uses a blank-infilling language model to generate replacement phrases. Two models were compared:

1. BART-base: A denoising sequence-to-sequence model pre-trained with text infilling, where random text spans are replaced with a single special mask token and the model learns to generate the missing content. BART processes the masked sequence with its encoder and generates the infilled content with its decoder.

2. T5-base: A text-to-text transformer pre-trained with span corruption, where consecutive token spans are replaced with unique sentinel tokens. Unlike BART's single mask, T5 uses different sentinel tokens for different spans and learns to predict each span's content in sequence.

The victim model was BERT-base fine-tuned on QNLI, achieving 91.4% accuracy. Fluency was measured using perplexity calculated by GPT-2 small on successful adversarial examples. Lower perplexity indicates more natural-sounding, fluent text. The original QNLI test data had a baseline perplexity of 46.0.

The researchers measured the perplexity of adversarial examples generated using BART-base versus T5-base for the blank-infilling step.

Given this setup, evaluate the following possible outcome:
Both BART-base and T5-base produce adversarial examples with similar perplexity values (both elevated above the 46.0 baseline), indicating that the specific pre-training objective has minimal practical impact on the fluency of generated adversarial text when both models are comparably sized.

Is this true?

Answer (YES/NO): NO